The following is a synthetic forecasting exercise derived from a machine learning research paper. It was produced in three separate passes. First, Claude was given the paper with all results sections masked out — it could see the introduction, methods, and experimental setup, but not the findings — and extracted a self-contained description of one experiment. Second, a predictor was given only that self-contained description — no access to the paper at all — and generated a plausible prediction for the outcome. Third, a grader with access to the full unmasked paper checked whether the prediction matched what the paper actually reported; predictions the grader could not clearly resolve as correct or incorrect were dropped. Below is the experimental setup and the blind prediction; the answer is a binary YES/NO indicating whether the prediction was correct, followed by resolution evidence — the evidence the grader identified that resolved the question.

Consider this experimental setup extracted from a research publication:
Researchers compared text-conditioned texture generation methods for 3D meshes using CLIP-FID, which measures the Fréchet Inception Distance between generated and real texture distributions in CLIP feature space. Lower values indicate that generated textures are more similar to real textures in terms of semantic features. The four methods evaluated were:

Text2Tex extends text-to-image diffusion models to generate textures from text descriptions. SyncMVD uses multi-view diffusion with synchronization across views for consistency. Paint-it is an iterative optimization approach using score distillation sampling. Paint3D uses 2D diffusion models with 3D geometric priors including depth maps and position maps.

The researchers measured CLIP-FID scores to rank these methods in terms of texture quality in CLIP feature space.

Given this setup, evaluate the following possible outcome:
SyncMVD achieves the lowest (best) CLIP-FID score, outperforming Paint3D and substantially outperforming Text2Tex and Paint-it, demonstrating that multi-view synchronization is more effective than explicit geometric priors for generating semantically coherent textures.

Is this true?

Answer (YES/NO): YES